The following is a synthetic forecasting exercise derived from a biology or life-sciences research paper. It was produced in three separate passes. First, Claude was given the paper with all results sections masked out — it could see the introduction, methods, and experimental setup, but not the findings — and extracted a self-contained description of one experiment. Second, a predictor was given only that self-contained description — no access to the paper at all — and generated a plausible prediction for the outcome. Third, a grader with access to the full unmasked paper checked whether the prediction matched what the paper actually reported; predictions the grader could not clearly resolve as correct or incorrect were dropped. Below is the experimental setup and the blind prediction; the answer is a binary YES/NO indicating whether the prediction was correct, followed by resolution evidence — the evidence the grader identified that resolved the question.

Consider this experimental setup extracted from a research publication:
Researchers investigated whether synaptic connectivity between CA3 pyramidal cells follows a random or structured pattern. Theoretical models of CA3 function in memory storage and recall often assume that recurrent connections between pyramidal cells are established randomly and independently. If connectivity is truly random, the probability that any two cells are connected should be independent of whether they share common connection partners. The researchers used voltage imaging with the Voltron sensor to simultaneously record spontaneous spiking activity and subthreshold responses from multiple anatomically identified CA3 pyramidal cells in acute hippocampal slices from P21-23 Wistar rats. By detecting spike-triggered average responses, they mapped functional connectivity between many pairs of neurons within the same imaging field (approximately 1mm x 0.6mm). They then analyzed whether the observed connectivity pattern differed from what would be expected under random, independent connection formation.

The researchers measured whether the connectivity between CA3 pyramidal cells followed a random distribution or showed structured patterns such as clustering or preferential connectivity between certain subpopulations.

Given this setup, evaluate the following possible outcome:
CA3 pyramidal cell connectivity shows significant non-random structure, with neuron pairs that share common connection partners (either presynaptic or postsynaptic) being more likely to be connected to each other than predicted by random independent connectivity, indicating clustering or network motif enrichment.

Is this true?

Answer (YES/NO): NO